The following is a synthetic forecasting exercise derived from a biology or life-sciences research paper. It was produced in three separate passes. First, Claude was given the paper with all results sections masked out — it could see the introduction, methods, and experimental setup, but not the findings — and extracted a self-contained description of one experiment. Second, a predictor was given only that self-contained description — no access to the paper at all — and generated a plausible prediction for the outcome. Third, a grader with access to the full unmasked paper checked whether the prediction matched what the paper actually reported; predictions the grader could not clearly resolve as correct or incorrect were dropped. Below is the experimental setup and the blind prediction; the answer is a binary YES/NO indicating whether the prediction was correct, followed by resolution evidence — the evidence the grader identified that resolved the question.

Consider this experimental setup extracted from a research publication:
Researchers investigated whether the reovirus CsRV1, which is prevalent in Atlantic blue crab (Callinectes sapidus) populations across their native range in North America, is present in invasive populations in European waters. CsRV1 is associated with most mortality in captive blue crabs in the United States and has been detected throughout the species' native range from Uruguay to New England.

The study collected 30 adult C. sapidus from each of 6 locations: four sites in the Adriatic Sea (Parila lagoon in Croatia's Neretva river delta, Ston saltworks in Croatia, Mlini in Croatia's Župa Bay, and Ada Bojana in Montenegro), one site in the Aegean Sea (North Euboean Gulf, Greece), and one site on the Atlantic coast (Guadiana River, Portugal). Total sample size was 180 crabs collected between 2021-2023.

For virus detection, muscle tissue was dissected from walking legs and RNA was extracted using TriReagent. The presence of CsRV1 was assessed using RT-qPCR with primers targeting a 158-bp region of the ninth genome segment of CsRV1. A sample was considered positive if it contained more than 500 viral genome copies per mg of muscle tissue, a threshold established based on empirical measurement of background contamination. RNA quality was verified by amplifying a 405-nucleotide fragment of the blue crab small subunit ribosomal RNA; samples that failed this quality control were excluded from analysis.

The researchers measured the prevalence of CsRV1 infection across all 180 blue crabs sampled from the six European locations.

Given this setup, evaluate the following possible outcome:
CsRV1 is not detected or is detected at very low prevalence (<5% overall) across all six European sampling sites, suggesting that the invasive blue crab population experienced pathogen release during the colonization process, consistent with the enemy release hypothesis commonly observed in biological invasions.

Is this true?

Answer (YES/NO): YES